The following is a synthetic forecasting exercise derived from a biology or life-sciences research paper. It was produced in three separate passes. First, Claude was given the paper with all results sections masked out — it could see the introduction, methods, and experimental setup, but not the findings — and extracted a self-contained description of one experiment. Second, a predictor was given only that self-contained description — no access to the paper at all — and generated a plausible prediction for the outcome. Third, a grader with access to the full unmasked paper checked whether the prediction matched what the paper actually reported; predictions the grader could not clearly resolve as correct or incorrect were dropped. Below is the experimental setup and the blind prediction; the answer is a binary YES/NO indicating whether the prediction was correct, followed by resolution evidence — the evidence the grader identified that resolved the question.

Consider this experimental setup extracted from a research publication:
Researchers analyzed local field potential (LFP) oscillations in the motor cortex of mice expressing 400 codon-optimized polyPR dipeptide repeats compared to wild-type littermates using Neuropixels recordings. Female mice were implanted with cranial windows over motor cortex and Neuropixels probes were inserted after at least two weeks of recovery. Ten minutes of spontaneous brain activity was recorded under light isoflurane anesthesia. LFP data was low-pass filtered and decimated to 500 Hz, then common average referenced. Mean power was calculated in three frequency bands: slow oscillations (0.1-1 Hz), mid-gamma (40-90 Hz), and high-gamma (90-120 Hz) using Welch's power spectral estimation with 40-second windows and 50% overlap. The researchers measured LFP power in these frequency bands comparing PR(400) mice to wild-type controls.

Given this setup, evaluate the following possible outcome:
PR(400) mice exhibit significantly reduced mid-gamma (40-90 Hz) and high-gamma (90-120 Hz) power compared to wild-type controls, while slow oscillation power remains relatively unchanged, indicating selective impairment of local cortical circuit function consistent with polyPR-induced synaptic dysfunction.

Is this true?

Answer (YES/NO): NO